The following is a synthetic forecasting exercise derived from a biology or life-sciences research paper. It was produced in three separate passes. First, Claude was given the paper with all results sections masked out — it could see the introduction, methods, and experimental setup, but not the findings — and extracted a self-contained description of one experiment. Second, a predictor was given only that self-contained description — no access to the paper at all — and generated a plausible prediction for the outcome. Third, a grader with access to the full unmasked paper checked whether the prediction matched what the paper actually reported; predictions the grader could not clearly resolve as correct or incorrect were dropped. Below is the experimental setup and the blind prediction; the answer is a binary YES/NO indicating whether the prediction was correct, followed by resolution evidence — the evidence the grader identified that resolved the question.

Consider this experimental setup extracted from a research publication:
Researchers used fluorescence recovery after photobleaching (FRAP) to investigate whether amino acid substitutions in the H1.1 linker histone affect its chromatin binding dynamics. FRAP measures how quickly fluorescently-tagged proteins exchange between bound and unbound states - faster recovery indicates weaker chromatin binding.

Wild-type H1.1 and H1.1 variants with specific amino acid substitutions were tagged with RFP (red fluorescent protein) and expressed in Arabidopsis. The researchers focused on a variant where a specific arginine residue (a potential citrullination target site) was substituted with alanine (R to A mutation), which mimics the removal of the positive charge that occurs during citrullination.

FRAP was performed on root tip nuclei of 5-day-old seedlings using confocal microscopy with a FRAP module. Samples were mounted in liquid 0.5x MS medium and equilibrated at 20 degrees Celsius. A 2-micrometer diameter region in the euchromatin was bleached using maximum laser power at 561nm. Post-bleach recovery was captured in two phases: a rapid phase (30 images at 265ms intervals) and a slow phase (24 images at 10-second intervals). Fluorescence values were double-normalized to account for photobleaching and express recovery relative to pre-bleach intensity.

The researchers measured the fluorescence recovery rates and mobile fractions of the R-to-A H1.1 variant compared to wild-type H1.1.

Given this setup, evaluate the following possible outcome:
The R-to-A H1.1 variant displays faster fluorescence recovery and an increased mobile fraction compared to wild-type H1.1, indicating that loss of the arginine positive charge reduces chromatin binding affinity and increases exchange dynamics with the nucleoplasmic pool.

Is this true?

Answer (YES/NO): YES